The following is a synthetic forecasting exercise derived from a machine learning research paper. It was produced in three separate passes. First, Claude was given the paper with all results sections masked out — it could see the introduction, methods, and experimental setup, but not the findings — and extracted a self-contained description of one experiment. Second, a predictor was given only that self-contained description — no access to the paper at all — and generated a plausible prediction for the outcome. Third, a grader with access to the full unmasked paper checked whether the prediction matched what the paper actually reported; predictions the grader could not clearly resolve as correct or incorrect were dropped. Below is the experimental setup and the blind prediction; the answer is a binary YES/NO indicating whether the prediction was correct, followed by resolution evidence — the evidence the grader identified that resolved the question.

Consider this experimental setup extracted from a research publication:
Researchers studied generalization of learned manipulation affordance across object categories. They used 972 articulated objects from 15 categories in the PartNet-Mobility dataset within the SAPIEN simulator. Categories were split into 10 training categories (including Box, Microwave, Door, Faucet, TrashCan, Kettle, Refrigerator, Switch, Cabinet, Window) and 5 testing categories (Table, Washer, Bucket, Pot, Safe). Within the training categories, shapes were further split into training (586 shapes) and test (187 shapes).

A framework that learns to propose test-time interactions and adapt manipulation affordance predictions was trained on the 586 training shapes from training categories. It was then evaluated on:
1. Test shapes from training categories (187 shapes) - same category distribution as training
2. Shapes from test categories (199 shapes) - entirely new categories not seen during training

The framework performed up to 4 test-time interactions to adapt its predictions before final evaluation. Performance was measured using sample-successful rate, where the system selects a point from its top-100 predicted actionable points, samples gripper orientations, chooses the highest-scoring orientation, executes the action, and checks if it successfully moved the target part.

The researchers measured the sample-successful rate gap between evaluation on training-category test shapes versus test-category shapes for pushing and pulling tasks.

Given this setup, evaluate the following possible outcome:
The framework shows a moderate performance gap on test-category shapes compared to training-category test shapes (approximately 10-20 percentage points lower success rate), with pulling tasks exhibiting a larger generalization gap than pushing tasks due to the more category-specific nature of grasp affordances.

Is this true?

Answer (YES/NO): NO